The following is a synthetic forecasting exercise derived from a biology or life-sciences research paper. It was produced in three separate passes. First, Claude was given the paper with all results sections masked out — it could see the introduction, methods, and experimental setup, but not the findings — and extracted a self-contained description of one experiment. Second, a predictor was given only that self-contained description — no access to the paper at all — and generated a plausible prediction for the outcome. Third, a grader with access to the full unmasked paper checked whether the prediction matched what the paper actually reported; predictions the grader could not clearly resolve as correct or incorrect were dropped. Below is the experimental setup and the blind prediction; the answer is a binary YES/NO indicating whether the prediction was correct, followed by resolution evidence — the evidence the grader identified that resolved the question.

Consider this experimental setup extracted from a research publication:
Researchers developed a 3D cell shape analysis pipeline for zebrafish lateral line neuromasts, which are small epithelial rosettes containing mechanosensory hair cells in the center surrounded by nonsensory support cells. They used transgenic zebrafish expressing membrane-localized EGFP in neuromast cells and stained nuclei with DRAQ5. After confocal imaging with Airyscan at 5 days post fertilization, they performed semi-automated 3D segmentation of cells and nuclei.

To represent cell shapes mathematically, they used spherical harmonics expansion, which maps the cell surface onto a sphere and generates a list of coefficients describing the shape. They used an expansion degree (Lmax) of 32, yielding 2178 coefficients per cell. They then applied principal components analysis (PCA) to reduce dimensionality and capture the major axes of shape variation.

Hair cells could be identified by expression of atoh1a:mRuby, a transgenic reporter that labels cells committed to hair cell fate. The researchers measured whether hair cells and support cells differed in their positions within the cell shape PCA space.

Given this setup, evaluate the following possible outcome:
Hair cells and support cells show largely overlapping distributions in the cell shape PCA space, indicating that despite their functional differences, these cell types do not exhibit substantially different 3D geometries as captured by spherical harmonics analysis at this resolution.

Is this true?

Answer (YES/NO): NO